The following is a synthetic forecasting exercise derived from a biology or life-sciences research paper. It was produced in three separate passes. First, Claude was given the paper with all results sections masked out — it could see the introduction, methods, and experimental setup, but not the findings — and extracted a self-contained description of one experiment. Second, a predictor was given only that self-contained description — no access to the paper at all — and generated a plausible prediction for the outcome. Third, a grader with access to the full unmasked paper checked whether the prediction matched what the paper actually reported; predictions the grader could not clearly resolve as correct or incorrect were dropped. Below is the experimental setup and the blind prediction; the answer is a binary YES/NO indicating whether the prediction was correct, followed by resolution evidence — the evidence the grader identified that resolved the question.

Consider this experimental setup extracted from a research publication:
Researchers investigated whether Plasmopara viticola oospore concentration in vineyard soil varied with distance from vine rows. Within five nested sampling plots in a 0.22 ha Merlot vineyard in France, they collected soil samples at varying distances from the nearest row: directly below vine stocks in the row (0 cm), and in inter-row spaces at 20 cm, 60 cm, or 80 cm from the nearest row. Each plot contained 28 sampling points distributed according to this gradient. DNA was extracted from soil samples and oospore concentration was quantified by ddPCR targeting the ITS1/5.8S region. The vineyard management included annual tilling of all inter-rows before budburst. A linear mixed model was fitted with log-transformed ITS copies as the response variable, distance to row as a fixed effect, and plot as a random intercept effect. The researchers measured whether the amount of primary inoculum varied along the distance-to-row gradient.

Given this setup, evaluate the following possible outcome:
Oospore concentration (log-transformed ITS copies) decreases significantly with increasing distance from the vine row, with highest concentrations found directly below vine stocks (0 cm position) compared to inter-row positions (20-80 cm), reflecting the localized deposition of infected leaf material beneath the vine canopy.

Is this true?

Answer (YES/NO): YES